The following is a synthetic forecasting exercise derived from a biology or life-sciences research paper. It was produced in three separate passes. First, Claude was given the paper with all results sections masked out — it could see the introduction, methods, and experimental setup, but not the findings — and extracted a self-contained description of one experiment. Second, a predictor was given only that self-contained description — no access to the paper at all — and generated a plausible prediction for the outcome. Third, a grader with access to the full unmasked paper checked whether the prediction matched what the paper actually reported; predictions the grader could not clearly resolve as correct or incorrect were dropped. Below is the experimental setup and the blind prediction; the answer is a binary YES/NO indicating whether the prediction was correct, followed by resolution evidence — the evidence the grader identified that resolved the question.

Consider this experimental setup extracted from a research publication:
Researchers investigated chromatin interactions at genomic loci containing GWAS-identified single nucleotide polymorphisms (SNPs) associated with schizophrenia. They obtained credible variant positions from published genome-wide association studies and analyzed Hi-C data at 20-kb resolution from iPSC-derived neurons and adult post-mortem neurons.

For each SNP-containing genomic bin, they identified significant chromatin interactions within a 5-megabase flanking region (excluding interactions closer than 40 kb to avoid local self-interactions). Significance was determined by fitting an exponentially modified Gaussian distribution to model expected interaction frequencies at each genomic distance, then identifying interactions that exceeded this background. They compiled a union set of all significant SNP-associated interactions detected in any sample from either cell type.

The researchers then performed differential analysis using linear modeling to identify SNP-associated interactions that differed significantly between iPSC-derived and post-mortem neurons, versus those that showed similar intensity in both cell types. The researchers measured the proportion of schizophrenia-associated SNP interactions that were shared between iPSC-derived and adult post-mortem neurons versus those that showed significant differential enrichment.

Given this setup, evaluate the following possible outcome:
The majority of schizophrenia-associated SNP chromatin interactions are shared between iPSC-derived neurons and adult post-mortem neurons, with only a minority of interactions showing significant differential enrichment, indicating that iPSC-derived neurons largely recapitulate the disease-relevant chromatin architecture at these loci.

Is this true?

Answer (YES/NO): YES